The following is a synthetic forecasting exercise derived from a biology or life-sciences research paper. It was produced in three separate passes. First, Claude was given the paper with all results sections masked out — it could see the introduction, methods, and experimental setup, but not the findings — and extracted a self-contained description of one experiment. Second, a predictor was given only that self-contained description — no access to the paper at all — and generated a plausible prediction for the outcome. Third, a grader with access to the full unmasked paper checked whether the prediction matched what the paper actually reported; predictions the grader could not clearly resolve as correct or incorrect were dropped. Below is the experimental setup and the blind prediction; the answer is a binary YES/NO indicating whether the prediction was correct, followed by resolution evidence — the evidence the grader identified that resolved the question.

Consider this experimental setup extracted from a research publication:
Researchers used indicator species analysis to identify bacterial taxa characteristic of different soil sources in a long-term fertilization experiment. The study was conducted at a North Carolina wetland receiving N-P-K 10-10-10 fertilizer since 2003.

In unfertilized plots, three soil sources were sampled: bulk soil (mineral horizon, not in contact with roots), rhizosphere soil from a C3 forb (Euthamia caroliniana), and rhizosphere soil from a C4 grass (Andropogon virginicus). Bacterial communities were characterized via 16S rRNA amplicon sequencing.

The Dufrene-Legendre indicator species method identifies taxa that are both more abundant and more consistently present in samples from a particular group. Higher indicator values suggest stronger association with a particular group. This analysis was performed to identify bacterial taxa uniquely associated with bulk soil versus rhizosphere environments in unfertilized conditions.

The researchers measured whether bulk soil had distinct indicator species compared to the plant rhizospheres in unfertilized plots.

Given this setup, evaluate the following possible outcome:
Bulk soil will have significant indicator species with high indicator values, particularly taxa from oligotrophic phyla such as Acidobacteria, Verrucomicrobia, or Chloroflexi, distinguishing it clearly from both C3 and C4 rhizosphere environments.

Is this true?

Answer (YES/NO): NO